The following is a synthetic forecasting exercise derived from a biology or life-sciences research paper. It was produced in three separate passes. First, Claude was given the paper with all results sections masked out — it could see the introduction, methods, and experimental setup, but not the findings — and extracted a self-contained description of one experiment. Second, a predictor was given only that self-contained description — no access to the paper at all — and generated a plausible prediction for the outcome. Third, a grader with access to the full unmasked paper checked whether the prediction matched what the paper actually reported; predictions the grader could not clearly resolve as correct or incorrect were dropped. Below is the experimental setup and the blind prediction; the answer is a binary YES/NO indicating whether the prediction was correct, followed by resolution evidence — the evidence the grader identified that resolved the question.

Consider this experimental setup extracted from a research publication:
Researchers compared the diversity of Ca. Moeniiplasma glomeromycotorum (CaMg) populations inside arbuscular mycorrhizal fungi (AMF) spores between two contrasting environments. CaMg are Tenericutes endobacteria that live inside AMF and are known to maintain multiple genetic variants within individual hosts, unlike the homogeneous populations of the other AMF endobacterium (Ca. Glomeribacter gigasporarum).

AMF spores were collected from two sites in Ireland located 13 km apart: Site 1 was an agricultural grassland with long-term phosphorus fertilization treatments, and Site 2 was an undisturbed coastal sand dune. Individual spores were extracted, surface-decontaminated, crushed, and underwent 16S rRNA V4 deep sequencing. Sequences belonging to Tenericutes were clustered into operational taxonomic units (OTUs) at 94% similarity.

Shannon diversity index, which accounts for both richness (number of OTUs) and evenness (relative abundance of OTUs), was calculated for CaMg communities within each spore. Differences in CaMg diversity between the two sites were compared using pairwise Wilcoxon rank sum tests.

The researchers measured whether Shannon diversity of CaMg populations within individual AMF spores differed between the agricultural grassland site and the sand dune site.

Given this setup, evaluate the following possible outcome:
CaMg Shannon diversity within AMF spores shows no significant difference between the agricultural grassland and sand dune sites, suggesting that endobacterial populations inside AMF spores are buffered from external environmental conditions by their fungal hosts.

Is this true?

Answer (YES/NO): YES